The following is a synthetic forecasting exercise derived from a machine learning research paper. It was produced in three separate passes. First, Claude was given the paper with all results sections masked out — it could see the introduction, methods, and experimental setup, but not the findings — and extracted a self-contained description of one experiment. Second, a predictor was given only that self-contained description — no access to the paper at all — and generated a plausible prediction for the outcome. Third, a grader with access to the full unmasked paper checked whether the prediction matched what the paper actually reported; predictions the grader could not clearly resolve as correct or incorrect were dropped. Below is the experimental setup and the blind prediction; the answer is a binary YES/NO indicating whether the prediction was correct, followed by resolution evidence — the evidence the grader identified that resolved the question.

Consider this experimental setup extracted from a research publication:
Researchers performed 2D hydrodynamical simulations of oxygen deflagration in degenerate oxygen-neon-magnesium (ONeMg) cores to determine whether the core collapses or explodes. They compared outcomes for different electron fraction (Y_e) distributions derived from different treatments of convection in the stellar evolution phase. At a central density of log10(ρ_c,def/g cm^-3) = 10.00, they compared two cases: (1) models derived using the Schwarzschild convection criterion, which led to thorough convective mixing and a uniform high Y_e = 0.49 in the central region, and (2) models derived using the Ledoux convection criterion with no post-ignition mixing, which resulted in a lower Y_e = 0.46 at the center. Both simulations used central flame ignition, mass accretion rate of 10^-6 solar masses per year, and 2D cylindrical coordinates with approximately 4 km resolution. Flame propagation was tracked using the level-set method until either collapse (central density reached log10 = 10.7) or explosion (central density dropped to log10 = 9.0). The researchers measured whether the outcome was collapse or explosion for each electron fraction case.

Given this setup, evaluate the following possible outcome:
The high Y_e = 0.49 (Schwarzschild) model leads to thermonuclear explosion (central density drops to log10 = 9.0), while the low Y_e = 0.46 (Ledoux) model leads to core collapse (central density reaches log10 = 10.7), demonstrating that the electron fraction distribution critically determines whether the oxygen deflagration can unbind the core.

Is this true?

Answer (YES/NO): NO